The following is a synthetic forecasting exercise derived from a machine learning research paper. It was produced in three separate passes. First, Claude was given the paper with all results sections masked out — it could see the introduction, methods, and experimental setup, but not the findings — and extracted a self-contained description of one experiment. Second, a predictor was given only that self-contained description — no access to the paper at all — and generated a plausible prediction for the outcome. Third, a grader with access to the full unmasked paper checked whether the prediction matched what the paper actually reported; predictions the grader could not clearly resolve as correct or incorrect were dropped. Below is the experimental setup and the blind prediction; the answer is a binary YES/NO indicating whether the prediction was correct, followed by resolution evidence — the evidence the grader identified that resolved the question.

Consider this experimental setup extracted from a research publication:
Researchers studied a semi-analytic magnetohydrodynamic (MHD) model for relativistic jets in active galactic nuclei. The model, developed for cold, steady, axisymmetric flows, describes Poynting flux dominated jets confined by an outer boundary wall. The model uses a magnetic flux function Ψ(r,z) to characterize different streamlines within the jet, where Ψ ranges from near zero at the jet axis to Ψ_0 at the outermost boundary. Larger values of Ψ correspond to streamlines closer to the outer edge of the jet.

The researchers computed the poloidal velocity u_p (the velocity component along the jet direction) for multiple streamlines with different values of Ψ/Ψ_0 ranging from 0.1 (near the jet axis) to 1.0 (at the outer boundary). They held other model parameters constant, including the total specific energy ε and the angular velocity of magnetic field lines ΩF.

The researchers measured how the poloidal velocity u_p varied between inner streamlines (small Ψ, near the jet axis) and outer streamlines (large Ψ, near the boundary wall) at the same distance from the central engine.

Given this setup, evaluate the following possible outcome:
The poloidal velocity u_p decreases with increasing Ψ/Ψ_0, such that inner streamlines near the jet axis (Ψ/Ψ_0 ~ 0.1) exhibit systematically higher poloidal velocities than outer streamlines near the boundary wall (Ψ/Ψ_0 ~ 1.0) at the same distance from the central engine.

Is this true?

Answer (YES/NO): NO